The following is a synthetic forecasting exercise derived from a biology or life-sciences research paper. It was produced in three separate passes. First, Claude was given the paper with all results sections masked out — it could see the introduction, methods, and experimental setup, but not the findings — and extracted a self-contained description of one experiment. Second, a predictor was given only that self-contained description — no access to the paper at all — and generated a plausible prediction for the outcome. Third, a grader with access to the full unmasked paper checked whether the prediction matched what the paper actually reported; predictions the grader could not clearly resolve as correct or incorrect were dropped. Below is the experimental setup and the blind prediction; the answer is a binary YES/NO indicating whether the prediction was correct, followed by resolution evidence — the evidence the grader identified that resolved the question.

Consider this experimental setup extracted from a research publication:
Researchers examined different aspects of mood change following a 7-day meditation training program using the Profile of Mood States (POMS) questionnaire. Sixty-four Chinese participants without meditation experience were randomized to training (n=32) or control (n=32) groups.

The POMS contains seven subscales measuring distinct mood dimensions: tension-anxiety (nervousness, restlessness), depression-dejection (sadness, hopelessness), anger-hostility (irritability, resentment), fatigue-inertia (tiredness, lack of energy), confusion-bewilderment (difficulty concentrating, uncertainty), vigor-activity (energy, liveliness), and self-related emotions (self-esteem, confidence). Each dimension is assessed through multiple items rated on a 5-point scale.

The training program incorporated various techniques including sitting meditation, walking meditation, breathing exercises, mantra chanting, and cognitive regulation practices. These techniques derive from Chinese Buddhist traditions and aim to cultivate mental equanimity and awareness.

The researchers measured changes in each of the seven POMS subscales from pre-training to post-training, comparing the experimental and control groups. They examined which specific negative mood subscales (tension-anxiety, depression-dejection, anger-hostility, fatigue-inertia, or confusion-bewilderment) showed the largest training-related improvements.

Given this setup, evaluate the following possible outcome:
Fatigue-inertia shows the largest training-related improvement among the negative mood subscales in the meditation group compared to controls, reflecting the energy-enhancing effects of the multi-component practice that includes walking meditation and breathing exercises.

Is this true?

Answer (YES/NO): NO